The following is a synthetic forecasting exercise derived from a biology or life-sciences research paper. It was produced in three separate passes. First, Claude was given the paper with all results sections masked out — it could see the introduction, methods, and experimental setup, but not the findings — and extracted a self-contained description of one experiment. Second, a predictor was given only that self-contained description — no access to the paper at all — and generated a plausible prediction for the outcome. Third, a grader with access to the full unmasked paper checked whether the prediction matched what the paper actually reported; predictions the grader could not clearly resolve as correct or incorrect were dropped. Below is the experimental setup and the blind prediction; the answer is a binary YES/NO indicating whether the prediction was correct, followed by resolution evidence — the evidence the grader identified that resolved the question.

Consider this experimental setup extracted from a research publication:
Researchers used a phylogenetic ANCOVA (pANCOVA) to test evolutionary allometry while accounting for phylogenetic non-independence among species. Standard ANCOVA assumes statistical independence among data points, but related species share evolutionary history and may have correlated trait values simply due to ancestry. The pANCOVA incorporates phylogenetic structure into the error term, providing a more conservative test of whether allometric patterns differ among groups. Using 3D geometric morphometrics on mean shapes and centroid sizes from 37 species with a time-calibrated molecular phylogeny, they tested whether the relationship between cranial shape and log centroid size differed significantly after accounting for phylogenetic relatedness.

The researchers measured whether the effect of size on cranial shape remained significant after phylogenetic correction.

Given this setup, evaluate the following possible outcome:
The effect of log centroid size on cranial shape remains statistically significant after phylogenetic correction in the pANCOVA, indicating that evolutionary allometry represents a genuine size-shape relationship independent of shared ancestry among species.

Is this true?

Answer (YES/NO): YES